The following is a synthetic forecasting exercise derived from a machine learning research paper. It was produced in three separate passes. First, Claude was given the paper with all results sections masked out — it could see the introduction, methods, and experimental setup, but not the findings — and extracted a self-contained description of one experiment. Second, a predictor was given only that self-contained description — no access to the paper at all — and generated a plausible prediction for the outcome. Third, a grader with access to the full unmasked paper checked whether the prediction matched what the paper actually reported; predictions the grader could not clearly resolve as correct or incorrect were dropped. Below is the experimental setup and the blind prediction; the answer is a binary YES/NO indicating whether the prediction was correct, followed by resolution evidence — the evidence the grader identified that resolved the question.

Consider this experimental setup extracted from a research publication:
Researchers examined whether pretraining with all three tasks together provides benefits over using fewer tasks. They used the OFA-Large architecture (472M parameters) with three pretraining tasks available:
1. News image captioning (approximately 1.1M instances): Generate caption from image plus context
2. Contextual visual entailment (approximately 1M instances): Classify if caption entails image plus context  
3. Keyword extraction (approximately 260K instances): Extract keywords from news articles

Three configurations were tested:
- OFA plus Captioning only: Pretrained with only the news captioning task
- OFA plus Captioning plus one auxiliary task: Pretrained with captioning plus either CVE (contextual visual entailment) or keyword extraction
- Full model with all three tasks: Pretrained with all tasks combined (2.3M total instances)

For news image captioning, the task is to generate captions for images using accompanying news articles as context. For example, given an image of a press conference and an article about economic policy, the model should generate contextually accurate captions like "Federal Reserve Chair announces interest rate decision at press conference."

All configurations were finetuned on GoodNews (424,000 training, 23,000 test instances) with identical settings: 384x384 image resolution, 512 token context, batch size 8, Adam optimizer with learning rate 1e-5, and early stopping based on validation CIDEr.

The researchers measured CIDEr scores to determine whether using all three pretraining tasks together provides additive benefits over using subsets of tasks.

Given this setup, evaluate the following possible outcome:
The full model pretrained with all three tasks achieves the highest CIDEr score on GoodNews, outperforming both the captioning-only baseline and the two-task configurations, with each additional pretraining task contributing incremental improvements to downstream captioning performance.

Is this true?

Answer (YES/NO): NO